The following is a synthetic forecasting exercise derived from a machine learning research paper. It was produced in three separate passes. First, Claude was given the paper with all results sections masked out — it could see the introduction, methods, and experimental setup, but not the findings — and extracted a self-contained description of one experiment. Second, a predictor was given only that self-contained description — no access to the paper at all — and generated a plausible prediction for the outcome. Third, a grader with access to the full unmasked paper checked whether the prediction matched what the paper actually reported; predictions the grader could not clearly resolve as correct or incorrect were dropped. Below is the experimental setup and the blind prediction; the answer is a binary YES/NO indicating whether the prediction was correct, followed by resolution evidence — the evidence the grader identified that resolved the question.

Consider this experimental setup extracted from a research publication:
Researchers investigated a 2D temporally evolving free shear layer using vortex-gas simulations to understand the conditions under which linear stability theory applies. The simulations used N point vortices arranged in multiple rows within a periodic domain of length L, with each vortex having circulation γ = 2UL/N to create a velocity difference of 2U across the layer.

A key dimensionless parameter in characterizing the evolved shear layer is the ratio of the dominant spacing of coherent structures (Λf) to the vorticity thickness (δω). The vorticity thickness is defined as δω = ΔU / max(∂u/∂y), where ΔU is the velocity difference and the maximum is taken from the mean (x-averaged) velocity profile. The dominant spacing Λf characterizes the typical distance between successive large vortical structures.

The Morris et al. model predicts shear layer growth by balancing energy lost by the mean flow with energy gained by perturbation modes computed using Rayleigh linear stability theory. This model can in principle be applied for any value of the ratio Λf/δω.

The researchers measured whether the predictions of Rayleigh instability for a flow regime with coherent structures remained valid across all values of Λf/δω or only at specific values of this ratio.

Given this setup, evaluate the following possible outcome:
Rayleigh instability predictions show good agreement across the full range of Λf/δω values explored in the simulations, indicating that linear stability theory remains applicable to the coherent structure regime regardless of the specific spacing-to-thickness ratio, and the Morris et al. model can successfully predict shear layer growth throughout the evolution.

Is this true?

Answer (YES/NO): NO